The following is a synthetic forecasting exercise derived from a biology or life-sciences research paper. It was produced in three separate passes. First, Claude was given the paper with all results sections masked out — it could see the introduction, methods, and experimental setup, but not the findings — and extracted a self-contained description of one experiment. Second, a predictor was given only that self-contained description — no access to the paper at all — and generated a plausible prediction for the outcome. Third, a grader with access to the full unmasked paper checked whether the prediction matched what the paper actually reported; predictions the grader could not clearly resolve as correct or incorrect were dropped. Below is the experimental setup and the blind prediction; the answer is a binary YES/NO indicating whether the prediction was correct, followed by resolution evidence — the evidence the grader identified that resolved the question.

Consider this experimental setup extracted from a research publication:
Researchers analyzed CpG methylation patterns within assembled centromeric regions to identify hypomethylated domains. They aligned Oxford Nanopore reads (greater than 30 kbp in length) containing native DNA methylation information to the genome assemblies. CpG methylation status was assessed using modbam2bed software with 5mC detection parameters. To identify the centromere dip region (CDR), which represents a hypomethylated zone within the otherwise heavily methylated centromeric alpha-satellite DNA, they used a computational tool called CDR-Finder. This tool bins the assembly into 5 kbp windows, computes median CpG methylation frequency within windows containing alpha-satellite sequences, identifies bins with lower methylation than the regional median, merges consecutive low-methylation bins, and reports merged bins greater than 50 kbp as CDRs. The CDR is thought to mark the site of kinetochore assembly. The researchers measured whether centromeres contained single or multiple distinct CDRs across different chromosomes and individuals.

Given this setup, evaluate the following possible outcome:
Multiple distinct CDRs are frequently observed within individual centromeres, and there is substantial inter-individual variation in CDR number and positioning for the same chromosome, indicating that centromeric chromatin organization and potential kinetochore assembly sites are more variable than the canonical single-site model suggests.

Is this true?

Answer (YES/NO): NO